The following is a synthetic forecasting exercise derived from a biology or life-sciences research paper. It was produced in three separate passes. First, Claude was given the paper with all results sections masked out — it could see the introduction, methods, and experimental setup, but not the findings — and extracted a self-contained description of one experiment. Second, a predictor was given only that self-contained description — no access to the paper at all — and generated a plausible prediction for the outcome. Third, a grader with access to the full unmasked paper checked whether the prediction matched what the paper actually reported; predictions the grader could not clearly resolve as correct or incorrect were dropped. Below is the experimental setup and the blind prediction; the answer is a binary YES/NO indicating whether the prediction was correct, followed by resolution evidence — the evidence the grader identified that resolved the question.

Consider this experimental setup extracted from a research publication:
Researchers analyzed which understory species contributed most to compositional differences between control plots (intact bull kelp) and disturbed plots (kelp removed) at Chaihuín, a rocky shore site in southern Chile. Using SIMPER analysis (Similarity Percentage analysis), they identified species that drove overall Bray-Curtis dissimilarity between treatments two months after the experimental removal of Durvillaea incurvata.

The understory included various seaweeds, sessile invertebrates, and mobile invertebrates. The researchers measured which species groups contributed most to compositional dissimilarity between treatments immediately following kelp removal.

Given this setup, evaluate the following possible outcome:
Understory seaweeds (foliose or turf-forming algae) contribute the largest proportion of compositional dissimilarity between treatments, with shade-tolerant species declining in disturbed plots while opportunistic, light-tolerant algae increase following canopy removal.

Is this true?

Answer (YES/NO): NO